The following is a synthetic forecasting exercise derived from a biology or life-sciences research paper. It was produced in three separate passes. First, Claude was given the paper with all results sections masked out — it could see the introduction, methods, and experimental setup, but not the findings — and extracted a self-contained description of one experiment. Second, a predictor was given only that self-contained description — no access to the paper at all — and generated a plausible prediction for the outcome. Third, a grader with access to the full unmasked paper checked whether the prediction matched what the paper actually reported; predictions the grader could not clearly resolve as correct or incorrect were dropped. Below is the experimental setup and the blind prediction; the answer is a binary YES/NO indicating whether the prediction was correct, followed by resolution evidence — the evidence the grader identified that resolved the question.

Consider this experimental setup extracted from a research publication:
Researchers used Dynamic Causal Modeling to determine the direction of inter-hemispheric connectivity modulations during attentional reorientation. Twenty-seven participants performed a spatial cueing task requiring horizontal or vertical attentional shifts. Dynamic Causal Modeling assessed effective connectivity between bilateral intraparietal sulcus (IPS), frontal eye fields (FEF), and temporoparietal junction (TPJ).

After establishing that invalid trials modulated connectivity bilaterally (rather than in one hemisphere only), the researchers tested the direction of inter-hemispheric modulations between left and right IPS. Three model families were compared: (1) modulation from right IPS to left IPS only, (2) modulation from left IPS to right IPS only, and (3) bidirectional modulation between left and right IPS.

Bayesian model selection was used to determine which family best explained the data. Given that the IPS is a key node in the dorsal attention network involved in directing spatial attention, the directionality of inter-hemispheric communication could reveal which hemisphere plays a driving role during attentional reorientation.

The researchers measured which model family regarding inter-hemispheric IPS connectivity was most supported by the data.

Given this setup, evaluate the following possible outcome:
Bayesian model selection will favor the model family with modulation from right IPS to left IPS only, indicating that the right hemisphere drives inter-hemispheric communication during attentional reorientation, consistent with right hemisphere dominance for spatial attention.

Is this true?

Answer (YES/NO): YES